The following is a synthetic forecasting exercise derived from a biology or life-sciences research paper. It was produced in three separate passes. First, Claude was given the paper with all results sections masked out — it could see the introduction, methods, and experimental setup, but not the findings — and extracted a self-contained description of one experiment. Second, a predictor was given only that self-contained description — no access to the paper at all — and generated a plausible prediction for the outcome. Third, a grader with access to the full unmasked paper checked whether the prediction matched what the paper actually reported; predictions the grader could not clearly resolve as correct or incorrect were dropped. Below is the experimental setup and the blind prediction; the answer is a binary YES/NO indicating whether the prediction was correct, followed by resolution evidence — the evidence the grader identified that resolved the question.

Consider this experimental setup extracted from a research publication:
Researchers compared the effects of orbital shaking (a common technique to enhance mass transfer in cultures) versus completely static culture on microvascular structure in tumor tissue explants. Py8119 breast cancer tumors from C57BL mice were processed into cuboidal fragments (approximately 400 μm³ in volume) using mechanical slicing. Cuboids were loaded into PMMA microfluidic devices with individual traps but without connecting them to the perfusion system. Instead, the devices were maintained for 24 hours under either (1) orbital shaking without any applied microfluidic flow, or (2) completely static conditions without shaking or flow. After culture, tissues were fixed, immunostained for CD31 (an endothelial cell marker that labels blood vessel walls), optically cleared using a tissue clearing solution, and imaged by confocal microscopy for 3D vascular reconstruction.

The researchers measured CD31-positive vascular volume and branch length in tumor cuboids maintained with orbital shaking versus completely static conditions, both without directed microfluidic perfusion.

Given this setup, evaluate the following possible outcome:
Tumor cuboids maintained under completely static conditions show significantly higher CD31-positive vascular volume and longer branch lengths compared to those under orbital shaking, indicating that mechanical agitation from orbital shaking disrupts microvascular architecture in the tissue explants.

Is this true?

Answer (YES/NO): NO